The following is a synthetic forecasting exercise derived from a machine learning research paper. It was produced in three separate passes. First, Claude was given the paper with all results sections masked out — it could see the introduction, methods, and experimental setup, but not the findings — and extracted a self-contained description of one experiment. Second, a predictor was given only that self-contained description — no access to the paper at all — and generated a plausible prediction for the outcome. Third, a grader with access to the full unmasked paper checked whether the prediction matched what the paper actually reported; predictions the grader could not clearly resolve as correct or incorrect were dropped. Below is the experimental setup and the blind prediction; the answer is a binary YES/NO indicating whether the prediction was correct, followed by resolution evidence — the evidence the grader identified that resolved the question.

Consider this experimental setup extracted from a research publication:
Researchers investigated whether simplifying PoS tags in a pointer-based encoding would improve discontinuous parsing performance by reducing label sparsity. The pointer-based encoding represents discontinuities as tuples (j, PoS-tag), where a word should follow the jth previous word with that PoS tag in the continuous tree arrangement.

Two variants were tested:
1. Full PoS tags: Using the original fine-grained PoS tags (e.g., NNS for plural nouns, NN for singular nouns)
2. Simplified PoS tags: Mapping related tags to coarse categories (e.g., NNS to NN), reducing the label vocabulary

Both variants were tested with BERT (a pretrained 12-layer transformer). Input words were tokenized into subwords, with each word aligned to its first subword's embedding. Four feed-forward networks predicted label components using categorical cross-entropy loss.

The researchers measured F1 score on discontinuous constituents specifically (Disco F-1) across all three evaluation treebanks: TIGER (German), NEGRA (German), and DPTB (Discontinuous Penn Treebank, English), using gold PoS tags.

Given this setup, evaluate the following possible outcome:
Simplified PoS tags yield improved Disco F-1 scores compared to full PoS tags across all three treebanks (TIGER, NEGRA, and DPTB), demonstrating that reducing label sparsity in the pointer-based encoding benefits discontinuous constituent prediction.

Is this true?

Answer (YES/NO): NO